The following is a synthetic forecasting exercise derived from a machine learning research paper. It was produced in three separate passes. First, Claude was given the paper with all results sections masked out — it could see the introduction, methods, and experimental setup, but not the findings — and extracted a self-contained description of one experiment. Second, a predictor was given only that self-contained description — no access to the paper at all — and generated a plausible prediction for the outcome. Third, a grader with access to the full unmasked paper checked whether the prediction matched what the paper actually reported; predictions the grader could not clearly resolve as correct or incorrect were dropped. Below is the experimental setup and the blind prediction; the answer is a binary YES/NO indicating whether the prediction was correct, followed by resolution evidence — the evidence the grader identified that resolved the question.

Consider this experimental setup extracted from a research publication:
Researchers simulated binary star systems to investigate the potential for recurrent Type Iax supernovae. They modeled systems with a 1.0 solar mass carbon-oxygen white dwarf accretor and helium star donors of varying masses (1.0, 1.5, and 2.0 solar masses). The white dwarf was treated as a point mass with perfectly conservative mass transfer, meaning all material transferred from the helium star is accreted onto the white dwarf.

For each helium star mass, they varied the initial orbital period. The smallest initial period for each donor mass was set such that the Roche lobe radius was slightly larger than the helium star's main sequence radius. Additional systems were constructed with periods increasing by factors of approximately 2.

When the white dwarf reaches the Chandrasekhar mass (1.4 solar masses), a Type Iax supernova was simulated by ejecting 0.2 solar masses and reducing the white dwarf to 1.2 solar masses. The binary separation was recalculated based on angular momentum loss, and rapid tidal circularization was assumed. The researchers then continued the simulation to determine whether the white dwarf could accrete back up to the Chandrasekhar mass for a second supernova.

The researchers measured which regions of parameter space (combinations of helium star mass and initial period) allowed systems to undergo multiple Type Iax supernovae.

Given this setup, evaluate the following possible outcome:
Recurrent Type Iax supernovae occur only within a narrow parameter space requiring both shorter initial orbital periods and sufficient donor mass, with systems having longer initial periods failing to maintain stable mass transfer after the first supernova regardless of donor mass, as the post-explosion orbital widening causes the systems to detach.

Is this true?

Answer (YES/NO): NO